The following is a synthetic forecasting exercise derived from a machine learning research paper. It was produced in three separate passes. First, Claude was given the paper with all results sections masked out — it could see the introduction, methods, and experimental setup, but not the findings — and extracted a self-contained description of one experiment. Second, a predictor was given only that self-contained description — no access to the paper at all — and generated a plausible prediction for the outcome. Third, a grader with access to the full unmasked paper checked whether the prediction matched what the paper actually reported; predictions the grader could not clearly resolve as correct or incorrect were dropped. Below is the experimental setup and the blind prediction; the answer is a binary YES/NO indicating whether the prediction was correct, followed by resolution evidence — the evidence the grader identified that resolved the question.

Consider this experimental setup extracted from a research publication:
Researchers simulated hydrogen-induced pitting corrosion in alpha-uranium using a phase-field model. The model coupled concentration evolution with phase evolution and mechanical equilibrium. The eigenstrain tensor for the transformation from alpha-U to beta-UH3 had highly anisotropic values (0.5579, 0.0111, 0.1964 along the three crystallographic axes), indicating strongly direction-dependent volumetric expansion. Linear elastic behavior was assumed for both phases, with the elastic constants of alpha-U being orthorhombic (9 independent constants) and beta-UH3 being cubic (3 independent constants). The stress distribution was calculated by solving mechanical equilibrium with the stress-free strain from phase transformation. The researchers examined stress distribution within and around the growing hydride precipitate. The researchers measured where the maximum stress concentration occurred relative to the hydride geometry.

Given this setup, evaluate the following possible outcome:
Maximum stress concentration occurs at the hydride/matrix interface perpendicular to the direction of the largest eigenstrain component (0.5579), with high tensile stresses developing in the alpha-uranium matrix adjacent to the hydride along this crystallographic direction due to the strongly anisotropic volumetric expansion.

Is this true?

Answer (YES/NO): NO